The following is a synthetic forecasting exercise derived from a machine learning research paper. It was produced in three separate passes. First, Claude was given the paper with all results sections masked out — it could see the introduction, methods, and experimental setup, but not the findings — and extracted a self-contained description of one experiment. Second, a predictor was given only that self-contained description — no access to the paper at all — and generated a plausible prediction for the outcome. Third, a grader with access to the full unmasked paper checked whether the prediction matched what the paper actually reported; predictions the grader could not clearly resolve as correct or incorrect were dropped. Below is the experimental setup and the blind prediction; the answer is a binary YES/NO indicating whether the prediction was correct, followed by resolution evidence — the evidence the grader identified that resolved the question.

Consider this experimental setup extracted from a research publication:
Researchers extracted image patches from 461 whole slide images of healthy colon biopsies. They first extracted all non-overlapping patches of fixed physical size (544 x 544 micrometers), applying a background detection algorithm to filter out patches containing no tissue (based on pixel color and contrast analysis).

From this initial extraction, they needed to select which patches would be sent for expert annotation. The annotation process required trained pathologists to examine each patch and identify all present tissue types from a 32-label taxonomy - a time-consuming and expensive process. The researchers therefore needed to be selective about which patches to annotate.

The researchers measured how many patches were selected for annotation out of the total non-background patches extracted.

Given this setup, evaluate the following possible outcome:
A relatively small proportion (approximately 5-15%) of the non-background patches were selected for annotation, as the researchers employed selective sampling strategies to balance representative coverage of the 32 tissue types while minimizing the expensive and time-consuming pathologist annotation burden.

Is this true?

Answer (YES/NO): NO